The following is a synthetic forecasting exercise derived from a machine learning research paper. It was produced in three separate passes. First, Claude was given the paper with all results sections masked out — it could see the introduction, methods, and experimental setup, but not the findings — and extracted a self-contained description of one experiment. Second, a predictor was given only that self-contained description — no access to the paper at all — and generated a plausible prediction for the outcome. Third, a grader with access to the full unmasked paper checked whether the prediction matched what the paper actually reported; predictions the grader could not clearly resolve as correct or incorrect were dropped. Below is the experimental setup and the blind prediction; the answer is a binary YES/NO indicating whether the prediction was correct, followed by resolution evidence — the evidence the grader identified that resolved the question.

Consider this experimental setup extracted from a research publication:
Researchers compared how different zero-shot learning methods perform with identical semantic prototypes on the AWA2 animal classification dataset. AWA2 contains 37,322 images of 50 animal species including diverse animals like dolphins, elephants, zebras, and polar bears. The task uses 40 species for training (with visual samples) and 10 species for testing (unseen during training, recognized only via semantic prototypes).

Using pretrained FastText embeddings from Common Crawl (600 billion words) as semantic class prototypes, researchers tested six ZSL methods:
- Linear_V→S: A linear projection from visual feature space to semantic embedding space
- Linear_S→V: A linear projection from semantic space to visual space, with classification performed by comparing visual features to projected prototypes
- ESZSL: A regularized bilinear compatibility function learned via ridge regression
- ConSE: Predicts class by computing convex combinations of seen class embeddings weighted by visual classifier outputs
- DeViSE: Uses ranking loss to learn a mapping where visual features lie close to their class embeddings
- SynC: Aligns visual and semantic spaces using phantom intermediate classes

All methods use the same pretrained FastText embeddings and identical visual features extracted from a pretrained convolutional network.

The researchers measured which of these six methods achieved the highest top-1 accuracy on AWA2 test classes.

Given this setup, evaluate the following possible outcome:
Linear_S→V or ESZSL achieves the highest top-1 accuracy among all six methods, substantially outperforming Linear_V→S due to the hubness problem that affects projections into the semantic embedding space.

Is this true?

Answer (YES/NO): YES